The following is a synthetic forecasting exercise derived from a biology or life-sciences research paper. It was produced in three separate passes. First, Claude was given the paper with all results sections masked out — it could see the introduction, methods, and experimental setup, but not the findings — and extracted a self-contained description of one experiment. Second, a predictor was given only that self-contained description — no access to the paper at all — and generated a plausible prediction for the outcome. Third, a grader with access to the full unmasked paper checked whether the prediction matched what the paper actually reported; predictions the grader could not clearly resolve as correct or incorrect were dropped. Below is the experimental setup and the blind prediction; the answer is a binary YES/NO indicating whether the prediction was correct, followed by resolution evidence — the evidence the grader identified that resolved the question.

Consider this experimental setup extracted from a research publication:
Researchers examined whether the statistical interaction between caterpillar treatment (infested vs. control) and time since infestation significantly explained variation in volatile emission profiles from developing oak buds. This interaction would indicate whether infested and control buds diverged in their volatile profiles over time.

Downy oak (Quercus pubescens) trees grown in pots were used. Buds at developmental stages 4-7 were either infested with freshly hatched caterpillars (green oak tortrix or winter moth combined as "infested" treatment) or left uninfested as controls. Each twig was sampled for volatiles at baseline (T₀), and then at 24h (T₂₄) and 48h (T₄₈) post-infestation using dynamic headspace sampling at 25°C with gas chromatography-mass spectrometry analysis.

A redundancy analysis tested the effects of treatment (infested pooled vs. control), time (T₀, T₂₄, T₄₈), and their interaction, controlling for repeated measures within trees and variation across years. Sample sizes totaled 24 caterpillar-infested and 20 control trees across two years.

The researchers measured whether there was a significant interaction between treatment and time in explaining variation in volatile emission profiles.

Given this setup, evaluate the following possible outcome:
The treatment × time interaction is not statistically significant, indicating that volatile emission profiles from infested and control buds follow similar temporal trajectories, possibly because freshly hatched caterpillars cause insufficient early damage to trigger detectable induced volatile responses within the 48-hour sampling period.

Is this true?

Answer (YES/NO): NO